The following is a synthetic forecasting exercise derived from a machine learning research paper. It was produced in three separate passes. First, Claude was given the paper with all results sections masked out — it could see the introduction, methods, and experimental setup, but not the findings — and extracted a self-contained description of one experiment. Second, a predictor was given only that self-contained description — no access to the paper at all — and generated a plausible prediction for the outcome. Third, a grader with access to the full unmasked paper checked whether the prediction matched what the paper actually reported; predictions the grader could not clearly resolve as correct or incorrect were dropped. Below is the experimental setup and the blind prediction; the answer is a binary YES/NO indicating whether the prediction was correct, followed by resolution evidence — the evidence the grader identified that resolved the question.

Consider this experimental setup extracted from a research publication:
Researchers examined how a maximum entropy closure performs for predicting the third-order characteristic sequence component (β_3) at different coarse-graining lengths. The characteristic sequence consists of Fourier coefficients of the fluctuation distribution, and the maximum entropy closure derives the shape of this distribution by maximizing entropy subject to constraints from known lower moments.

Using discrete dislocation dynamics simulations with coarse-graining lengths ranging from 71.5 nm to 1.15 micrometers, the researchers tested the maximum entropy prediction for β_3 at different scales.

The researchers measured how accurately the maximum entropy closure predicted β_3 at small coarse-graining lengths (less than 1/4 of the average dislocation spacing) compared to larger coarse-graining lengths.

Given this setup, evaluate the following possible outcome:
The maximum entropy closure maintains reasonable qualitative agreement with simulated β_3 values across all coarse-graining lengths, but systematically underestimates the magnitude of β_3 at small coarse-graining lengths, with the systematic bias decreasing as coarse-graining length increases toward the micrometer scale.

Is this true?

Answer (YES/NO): NO